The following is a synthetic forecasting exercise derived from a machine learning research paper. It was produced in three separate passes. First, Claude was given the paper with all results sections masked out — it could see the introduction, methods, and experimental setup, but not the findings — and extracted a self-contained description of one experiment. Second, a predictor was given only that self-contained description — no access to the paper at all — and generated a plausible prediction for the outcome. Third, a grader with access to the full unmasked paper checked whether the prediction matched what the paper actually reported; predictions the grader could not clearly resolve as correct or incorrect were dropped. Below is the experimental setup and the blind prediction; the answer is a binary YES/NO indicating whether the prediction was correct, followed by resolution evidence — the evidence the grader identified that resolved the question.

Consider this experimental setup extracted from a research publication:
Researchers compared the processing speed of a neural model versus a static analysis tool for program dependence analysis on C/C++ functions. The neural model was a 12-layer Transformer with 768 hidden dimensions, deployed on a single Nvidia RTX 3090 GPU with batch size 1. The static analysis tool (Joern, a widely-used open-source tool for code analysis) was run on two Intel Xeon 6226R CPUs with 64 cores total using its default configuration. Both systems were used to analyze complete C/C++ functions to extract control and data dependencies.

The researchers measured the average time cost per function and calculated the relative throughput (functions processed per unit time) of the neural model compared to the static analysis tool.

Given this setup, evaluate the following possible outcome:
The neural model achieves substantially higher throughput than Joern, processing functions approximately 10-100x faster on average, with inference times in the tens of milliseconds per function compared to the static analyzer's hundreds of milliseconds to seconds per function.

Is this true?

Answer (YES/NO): YES